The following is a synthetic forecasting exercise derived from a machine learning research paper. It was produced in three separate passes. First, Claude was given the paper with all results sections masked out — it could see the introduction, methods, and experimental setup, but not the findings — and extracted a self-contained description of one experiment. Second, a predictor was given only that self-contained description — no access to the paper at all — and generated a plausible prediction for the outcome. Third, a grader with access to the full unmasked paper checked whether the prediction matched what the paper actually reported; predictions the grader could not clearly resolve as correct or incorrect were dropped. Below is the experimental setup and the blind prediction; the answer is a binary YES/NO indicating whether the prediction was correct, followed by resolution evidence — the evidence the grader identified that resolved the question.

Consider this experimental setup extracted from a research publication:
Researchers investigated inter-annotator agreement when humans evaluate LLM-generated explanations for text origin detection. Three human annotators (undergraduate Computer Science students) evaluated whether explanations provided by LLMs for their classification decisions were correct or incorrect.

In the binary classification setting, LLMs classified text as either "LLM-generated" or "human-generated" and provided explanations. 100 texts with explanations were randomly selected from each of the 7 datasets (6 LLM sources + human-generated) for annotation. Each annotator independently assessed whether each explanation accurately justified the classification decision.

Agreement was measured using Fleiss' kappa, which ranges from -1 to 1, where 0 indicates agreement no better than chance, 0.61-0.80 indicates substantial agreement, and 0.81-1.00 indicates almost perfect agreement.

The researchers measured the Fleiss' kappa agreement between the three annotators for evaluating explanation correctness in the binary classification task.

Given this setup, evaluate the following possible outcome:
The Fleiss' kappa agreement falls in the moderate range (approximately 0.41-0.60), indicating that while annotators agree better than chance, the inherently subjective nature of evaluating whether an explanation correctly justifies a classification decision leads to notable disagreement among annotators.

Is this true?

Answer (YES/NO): NO